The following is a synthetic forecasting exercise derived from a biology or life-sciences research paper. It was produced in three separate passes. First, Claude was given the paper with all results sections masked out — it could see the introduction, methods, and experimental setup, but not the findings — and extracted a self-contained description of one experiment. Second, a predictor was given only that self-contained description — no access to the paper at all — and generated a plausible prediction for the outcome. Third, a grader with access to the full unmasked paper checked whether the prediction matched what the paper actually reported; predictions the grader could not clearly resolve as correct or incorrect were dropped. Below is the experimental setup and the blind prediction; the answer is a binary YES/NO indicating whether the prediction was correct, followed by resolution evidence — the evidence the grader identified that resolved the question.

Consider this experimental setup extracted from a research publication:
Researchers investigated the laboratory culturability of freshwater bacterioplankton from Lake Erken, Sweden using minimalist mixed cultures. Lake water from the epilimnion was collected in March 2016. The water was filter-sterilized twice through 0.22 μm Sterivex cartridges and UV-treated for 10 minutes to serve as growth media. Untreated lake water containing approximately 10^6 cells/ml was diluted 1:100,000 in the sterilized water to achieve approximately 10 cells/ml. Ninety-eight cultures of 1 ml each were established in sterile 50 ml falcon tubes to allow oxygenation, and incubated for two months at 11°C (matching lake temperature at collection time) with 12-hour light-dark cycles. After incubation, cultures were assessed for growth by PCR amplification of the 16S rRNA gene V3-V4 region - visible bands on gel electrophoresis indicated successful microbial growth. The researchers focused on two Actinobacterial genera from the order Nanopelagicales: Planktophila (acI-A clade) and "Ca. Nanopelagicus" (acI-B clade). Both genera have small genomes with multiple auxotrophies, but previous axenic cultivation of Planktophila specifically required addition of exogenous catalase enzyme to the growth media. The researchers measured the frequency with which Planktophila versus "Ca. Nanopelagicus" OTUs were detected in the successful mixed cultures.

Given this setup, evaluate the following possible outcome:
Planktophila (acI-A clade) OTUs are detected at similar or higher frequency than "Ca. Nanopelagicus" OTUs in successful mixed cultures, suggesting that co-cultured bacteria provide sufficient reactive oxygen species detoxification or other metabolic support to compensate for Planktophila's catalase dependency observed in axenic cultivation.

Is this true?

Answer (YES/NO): NO